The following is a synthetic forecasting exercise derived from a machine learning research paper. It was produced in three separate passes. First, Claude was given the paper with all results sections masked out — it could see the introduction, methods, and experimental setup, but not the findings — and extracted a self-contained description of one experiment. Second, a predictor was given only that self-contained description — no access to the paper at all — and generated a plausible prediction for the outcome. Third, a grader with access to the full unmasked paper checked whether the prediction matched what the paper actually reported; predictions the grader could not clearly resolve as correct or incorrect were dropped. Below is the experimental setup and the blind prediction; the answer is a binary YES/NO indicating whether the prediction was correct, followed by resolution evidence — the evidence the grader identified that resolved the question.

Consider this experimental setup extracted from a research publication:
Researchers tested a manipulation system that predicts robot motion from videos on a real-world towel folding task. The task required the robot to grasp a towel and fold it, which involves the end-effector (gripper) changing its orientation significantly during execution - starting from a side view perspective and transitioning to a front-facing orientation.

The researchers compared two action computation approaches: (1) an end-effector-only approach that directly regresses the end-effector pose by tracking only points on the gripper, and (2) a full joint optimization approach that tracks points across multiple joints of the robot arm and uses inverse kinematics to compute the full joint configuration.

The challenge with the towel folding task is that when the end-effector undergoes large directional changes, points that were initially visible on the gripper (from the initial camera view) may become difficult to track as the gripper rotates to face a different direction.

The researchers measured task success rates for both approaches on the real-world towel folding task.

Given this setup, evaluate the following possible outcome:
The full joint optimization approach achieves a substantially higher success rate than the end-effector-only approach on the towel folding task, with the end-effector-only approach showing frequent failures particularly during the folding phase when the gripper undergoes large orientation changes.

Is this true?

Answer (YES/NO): YES